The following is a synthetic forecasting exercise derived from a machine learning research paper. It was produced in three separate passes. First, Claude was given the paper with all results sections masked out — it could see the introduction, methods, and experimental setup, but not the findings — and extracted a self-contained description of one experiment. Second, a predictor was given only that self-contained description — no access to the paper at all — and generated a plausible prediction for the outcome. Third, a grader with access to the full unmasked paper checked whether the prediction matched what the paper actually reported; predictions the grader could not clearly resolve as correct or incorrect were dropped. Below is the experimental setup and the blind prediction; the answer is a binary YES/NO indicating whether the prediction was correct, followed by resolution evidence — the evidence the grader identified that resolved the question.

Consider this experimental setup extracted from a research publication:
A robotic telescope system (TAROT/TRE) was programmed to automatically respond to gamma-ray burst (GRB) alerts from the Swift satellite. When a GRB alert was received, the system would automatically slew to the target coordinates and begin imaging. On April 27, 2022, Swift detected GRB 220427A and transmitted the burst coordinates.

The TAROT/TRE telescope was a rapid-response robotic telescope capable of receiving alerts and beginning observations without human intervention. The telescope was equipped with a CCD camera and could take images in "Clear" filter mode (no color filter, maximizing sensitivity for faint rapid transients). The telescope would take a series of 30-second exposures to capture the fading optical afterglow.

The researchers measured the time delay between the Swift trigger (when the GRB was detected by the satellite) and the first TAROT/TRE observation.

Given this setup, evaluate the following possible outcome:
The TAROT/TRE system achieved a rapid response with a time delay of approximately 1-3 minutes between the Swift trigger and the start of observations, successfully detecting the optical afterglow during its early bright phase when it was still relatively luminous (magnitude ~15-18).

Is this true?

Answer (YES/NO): NO